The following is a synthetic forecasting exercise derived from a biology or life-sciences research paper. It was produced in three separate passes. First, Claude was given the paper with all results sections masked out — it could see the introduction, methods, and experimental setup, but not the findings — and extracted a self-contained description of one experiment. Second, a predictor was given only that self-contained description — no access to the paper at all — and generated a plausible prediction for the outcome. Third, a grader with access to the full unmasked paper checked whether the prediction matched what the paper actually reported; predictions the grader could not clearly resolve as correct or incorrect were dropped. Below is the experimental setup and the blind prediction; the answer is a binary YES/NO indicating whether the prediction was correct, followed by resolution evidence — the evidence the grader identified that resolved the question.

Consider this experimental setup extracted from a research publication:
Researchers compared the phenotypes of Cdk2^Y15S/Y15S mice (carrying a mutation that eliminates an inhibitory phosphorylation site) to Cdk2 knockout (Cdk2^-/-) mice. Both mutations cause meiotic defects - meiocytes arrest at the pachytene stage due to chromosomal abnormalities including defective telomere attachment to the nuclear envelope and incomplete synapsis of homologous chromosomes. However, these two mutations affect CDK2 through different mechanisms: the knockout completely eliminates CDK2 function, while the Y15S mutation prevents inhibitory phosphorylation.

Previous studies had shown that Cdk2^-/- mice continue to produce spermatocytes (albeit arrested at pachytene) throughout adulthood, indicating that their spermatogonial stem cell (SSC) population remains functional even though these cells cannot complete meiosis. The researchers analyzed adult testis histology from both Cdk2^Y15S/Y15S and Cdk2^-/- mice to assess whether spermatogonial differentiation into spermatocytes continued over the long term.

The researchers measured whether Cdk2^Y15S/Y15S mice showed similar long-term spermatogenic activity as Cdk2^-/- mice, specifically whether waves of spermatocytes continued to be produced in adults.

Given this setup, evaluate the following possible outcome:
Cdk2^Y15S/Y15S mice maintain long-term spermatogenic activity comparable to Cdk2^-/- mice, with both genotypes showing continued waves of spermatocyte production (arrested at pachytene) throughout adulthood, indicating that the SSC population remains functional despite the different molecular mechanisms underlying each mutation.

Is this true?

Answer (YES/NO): NO